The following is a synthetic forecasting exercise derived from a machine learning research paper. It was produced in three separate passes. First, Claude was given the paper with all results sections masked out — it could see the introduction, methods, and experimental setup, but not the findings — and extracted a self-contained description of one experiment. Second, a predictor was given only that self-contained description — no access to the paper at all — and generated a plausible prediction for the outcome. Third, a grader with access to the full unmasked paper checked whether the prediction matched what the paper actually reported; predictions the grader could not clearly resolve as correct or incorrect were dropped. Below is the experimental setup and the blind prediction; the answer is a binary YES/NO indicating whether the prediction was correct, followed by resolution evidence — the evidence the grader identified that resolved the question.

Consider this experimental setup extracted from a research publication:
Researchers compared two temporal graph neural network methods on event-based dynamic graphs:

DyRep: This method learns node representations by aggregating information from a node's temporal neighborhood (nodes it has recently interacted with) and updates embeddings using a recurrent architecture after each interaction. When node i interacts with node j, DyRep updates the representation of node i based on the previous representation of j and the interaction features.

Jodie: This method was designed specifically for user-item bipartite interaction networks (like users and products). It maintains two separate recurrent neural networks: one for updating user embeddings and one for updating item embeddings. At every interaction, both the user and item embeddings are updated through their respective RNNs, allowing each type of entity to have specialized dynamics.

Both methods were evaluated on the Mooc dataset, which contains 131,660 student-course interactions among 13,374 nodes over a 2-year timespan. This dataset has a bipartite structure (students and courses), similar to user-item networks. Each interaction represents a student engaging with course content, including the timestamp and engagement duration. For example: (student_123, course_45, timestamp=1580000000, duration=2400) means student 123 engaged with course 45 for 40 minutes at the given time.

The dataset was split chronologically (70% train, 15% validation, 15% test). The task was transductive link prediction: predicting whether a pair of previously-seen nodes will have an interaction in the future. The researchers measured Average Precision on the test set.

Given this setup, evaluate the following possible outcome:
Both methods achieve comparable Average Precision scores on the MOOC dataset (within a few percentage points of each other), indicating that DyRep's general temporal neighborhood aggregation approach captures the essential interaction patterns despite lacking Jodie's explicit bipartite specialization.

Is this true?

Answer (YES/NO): NO